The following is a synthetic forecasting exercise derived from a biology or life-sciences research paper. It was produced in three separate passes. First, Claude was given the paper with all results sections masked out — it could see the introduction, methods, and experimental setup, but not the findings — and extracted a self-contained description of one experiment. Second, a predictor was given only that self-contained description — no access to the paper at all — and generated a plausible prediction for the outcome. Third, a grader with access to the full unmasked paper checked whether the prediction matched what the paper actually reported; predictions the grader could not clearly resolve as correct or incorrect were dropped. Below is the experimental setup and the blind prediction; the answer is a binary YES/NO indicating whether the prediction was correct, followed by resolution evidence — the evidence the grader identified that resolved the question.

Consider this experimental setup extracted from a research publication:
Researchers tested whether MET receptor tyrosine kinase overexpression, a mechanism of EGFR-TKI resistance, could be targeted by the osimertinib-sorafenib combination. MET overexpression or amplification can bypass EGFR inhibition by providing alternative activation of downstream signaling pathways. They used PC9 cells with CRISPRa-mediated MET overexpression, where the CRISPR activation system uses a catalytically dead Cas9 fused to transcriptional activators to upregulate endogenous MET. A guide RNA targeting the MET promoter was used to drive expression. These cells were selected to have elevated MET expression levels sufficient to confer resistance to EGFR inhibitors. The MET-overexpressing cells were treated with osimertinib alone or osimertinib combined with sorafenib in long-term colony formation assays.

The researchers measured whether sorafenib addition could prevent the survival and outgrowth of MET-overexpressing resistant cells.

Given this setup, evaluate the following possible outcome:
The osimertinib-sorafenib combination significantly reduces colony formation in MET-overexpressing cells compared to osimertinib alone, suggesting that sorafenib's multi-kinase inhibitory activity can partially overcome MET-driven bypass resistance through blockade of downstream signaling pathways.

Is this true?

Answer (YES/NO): YES